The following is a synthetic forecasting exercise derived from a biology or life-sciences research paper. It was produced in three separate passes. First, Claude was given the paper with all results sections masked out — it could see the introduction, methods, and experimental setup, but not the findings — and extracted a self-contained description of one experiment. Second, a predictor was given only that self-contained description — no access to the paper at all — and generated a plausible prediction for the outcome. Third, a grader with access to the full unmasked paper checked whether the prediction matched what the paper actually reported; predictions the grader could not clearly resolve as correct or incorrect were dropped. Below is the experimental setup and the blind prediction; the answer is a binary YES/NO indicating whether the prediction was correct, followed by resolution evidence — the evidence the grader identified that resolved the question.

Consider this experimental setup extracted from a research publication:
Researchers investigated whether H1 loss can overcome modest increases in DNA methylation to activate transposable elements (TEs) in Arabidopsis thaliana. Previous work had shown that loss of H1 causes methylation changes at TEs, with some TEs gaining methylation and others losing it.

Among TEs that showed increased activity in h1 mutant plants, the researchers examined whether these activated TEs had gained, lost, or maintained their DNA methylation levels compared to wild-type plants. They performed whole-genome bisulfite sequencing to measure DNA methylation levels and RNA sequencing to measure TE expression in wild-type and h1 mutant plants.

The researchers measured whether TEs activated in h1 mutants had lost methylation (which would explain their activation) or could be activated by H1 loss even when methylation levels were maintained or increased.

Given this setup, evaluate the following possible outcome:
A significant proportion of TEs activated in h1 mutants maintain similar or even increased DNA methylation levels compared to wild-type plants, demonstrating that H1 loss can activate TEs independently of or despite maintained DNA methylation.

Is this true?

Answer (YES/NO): NO